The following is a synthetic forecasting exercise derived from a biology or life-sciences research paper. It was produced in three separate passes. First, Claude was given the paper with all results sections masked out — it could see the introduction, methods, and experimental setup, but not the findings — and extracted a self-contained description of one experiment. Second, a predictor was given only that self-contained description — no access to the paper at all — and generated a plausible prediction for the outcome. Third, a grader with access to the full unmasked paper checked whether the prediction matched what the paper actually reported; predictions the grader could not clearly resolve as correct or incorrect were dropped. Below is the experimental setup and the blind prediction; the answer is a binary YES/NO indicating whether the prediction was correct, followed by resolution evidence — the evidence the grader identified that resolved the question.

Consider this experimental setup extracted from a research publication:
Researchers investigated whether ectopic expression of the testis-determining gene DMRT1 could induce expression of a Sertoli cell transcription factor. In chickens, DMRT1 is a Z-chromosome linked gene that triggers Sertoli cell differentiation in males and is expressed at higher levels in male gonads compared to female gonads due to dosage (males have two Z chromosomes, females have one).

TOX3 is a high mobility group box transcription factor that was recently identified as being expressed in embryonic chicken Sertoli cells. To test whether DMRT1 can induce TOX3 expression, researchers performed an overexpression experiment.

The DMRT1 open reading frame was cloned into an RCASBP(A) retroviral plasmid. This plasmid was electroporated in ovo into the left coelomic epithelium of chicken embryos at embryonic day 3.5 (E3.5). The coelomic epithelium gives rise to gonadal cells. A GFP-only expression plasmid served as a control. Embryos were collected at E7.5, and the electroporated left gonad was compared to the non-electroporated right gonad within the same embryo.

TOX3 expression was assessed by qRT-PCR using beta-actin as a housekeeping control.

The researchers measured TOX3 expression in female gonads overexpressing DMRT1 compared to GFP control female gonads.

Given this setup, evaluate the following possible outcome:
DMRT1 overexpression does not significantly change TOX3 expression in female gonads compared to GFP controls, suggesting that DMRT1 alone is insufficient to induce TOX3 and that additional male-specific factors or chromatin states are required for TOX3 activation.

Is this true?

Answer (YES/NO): NO